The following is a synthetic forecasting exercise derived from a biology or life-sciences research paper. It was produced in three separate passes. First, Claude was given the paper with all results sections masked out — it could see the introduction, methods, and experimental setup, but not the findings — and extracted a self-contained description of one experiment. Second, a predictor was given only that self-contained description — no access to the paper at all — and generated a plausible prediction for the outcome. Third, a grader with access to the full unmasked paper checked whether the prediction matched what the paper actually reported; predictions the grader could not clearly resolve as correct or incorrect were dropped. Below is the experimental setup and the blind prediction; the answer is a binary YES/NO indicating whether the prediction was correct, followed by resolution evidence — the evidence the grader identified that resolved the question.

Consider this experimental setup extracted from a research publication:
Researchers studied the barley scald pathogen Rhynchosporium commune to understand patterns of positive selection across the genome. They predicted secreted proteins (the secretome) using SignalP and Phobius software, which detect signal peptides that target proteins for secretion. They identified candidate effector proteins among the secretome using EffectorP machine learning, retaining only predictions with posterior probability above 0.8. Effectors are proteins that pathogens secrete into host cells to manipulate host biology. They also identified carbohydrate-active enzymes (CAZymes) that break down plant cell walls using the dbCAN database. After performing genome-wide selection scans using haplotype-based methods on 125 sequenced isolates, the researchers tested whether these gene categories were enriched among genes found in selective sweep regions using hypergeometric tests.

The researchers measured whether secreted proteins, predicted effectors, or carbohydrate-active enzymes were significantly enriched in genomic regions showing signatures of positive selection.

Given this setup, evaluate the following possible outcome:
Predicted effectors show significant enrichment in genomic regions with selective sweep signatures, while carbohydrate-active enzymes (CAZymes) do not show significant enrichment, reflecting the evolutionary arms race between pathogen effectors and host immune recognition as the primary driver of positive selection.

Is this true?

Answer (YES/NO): NO